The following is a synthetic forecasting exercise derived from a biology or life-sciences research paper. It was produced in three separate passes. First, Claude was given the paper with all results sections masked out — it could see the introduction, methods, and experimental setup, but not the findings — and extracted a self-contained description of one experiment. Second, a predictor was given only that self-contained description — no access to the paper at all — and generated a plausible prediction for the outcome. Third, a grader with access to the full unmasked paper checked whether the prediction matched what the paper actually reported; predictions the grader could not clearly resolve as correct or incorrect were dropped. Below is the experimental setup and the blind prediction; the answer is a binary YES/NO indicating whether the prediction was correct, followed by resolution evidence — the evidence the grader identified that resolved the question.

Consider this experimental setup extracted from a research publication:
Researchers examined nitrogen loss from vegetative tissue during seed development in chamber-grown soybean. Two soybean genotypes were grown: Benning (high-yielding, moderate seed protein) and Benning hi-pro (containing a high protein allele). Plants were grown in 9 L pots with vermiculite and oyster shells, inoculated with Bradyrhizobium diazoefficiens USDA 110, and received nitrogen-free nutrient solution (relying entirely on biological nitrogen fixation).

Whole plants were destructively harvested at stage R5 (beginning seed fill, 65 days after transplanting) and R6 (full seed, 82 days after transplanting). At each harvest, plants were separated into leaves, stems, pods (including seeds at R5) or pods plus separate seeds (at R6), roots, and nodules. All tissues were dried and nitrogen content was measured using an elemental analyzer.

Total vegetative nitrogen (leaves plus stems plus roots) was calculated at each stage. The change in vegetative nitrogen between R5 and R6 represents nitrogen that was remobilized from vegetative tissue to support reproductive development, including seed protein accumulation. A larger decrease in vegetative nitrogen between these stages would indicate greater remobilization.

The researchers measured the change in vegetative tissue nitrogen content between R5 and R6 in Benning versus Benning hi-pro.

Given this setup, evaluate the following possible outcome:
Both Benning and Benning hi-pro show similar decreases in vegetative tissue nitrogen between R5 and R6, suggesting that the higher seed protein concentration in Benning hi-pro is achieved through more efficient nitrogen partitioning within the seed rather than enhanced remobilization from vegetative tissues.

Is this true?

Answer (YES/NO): NO